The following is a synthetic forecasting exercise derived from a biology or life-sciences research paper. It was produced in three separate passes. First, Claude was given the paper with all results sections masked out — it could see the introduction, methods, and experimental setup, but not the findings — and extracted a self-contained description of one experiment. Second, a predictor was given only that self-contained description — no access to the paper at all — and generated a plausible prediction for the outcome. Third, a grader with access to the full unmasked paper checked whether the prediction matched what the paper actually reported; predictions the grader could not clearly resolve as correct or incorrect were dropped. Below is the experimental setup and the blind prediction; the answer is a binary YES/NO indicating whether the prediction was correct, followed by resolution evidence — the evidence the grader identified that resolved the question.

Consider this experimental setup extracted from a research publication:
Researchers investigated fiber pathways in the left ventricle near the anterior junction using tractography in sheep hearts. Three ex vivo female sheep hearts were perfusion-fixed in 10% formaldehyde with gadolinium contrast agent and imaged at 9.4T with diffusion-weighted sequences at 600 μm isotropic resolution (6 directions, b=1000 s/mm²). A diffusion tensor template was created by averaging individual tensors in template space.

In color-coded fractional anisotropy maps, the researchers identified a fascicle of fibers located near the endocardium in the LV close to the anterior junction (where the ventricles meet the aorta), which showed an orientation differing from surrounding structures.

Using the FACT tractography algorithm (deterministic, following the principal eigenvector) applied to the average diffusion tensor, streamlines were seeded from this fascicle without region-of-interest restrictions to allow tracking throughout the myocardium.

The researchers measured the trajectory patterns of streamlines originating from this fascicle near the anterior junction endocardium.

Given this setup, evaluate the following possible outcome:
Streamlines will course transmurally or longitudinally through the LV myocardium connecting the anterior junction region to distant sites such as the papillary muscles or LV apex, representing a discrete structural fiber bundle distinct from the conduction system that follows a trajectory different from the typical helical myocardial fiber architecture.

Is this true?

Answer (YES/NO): YES